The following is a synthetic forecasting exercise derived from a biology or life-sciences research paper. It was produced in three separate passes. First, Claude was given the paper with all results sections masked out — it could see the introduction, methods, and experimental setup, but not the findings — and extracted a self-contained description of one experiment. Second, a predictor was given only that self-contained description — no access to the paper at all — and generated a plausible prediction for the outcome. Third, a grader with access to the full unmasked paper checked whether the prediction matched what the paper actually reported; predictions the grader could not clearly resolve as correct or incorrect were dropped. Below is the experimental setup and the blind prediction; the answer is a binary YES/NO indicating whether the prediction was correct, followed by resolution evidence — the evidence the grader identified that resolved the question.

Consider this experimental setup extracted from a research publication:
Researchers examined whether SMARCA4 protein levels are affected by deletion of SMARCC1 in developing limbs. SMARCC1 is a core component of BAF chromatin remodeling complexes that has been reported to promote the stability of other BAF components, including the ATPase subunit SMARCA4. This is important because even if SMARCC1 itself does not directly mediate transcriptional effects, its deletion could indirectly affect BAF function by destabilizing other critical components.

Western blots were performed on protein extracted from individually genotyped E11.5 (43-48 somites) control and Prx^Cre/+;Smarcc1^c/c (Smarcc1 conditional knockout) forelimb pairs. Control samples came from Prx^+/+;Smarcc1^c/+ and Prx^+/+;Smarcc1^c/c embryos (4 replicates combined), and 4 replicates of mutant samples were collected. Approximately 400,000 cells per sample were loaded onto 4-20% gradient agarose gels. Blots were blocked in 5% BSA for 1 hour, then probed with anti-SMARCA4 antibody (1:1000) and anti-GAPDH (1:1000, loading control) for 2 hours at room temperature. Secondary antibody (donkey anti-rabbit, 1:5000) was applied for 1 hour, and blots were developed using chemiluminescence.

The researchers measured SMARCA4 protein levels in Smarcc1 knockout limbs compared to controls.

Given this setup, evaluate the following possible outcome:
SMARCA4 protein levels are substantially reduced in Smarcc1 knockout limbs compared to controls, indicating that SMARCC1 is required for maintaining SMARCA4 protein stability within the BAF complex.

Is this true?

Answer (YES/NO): YES